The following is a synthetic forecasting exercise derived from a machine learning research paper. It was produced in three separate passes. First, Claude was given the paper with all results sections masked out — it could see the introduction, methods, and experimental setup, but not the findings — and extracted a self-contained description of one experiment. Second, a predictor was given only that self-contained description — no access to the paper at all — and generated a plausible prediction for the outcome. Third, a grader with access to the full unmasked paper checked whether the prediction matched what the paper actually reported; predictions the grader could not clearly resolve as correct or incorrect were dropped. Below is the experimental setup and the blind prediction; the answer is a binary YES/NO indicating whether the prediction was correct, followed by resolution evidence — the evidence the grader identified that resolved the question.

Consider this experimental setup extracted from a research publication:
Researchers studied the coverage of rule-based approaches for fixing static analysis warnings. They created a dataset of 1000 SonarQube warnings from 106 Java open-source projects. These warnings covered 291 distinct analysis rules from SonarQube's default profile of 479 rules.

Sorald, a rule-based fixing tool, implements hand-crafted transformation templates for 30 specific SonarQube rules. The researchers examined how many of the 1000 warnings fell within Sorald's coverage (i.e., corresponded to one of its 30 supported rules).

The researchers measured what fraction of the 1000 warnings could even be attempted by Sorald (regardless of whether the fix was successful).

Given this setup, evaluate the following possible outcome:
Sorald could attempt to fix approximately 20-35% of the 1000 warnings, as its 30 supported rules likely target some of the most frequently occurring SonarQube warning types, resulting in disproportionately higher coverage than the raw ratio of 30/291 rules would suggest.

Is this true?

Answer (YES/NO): NO